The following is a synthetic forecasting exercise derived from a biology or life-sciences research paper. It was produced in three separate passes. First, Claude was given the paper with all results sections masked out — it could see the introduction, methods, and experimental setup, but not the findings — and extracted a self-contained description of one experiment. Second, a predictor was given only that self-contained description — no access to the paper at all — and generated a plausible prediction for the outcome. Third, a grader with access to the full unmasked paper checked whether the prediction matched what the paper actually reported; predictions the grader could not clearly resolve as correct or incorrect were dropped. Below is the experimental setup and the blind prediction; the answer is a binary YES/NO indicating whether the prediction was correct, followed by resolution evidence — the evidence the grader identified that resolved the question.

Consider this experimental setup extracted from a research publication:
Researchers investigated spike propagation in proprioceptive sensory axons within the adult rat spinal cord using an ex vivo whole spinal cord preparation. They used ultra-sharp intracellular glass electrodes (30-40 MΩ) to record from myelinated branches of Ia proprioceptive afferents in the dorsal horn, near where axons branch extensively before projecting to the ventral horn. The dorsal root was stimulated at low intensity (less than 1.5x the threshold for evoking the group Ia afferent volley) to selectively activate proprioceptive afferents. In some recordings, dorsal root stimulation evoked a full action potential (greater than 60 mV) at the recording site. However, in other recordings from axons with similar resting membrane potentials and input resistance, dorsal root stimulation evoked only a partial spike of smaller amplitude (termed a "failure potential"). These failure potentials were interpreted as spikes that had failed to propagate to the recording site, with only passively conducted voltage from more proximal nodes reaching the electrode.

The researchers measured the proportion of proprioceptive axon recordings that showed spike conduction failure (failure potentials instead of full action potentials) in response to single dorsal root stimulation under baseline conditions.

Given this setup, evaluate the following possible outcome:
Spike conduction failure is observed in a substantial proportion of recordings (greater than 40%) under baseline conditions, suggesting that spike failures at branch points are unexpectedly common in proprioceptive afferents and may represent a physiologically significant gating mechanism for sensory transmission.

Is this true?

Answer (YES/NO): NO